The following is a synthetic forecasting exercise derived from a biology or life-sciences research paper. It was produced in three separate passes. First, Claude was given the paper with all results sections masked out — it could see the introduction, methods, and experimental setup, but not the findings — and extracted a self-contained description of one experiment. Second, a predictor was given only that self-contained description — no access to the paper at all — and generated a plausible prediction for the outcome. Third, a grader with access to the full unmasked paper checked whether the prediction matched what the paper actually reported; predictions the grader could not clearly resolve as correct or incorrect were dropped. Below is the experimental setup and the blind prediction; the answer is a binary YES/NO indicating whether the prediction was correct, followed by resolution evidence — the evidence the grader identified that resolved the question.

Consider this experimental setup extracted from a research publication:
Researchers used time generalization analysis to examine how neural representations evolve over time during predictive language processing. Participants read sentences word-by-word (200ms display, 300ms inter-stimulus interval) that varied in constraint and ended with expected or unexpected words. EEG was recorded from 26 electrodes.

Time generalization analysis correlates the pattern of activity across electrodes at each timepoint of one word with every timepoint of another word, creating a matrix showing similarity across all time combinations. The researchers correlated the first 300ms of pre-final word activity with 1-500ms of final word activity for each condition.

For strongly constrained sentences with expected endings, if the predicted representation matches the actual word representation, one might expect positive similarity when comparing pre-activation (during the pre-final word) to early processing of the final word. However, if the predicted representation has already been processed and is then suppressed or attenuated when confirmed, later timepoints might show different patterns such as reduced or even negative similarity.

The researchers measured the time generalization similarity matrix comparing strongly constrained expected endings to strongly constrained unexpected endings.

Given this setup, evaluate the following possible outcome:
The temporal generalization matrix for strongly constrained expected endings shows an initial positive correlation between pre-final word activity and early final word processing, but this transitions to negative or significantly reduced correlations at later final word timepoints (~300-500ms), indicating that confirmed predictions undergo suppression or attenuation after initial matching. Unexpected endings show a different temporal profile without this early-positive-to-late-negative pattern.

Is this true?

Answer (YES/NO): YES